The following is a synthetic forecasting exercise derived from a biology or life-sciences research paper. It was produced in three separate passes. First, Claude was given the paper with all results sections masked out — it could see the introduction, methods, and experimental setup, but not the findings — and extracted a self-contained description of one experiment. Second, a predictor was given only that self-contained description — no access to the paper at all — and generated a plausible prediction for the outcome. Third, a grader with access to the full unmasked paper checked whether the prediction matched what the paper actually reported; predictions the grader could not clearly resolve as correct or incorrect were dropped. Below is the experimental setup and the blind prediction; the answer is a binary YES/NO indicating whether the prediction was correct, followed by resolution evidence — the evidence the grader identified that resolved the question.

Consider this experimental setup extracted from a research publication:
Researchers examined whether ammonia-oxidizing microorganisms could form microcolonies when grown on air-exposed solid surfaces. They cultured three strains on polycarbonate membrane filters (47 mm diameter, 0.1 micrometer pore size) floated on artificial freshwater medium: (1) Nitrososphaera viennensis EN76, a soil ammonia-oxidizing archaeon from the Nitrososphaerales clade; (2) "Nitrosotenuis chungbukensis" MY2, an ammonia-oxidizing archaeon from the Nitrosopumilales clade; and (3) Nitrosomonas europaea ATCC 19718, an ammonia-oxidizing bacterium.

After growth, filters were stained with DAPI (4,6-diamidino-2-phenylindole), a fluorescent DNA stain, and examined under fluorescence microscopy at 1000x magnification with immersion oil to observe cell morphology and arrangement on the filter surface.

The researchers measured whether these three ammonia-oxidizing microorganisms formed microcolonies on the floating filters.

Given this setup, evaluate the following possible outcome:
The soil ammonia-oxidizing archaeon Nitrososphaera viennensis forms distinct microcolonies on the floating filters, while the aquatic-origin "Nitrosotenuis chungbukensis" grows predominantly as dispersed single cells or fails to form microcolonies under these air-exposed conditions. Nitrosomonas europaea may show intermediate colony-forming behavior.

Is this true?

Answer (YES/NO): NO